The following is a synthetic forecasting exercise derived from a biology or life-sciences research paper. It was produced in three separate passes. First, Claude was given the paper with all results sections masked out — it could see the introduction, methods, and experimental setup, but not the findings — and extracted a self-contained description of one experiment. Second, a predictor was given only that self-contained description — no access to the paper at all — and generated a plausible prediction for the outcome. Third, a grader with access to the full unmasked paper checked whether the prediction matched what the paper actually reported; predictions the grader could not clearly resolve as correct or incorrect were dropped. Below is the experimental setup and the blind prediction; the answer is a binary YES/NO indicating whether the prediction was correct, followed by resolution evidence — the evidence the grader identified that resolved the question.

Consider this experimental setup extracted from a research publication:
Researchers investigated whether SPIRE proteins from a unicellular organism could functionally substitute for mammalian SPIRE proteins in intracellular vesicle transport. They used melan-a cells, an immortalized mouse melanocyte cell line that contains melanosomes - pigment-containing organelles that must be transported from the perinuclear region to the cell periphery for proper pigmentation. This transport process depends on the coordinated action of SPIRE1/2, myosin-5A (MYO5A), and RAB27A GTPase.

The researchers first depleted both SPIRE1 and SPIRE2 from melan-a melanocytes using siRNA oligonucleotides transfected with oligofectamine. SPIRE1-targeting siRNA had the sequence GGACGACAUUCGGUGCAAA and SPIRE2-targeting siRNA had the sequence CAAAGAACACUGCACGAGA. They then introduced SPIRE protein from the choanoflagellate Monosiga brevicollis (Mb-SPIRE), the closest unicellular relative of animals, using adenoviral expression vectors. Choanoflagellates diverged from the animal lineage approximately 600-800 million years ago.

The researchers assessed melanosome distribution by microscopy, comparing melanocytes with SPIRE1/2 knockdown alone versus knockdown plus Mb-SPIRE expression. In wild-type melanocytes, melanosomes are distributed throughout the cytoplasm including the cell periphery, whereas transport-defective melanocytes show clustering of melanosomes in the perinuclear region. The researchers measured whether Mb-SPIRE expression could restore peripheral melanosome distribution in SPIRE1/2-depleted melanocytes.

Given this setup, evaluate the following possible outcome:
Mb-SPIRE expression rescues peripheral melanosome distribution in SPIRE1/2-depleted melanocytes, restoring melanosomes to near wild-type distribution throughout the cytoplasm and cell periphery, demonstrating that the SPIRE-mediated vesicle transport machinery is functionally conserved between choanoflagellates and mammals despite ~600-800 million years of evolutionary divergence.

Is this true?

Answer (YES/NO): NO